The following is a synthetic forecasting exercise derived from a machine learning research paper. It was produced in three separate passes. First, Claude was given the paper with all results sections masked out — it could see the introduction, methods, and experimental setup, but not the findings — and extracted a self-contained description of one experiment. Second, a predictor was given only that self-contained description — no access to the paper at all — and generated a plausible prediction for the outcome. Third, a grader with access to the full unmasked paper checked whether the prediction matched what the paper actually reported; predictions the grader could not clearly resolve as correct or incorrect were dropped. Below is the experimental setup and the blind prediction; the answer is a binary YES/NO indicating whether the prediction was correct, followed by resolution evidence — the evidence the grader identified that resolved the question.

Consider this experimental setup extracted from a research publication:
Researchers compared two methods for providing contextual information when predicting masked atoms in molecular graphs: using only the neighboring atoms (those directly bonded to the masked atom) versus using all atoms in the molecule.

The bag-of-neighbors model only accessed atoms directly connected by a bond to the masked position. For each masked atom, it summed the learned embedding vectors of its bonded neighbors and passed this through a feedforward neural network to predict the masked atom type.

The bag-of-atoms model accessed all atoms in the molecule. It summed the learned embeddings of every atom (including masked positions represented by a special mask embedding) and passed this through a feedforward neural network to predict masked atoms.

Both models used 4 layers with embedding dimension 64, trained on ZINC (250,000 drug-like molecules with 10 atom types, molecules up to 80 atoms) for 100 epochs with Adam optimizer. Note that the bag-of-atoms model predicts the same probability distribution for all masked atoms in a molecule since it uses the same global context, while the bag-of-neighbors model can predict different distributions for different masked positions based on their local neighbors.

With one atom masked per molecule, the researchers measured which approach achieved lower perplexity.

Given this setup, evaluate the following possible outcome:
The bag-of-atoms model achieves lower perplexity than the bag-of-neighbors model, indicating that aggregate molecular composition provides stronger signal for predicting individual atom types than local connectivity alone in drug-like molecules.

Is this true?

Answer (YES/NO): NO